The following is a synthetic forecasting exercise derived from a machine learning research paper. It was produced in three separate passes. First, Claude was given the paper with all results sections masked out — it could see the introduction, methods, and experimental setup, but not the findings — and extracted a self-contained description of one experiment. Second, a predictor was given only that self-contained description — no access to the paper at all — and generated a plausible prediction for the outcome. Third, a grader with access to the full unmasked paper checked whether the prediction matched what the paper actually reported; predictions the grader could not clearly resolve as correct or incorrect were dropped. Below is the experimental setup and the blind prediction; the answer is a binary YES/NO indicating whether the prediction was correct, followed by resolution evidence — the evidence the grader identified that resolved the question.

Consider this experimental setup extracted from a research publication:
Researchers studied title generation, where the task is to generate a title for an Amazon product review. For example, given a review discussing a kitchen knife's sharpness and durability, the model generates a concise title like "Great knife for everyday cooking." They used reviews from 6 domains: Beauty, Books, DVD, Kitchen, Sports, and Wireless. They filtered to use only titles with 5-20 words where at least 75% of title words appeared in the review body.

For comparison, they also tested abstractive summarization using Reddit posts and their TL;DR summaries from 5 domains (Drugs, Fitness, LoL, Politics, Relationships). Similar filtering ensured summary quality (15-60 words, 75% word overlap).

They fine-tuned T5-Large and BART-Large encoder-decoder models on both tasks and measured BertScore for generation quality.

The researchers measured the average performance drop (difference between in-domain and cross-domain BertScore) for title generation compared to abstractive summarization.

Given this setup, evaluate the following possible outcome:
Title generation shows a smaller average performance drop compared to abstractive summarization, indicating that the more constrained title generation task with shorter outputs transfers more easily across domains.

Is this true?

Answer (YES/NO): NO